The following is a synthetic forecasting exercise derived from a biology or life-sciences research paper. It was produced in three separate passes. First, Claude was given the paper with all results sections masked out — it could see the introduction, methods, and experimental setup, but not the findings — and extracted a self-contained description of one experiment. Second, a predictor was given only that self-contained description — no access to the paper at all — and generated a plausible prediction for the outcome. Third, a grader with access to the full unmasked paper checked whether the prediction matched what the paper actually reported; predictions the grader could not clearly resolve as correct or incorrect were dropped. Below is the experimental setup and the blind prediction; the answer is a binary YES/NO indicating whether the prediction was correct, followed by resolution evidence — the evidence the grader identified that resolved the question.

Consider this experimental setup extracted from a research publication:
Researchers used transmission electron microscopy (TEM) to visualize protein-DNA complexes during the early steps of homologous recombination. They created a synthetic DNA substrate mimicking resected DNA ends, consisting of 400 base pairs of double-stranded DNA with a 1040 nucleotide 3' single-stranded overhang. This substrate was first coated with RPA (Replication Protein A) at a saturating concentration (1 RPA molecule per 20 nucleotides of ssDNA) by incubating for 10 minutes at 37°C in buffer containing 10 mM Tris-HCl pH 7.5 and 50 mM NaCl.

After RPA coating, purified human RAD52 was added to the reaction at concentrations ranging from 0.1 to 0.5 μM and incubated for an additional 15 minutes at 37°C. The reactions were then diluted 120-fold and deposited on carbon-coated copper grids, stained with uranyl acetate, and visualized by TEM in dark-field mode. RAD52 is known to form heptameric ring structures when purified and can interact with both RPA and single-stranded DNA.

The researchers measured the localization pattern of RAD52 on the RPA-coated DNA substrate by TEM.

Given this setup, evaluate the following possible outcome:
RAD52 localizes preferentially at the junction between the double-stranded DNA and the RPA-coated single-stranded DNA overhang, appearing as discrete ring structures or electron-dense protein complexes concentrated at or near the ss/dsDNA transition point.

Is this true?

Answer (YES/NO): YES